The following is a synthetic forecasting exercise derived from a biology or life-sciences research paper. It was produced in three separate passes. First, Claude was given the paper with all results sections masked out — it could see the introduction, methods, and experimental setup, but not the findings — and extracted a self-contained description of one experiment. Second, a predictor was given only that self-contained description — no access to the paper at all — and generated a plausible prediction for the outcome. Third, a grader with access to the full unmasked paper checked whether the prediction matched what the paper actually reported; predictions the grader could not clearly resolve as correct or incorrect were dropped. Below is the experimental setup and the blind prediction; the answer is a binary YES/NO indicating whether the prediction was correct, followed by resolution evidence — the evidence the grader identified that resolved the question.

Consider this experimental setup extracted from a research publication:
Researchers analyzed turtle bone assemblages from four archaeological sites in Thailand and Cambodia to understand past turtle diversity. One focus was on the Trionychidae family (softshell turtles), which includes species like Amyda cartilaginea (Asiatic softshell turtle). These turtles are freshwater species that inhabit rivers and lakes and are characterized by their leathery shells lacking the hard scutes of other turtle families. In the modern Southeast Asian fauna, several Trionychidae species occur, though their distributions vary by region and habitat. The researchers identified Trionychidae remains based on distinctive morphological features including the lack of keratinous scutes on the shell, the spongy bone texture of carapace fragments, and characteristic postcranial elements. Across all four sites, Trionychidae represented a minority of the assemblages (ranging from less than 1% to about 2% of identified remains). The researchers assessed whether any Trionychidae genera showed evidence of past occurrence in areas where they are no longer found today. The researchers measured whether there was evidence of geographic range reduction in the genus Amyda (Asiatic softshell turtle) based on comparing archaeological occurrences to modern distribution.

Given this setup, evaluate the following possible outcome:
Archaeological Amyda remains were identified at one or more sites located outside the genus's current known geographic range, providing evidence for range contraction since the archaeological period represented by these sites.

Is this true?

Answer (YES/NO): YES